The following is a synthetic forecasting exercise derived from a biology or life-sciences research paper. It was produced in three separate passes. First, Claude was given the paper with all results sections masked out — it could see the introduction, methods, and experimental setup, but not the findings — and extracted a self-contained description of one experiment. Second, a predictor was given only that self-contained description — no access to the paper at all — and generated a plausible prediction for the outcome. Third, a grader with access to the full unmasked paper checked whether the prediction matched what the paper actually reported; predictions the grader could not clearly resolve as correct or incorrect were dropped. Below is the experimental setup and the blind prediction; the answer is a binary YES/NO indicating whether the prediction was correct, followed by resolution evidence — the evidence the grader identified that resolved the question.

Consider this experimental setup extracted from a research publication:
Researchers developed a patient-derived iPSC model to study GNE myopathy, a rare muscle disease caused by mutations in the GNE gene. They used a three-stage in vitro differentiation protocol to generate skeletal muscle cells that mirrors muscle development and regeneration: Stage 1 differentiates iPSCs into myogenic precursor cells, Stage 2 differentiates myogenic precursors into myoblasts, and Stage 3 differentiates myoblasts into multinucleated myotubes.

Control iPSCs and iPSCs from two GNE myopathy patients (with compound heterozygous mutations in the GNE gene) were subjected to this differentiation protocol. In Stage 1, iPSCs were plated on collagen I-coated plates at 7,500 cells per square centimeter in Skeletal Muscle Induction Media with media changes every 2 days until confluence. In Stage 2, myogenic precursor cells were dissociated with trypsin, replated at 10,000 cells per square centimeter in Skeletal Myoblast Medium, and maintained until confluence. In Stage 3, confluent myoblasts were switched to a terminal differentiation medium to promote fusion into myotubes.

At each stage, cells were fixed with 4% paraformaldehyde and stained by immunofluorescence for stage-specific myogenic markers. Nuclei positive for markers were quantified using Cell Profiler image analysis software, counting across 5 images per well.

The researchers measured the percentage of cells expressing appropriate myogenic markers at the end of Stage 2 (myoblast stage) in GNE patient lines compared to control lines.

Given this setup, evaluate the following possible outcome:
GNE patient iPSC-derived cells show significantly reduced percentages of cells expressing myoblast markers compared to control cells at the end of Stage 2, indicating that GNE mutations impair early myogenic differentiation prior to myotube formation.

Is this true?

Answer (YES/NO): NO